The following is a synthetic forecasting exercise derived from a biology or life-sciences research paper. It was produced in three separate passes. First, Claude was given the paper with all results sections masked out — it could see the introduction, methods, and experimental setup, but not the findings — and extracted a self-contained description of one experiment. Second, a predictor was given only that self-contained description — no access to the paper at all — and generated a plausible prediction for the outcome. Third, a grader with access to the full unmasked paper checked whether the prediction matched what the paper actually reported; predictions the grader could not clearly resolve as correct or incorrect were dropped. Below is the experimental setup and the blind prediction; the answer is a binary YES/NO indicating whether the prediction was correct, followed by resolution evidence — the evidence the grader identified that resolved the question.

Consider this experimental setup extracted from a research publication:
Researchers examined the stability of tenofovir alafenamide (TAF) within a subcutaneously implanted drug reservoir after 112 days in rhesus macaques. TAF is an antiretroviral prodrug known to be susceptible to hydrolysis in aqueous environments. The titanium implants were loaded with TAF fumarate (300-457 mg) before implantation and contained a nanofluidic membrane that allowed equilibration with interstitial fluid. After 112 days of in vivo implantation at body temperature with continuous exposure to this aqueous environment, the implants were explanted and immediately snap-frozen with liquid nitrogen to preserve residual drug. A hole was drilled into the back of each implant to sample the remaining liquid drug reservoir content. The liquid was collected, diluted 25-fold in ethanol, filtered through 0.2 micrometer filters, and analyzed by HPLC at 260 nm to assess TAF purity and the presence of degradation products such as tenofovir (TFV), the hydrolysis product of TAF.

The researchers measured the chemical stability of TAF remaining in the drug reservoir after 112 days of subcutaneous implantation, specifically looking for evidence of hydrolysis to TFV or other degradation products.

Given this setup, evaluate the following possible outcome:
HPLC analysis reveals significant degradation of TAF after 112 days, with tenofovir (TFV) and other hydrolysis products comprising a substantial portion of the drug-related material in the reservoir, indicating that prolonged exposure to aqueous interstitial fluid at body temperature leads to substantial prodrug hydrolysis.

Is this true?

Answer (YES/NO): YES